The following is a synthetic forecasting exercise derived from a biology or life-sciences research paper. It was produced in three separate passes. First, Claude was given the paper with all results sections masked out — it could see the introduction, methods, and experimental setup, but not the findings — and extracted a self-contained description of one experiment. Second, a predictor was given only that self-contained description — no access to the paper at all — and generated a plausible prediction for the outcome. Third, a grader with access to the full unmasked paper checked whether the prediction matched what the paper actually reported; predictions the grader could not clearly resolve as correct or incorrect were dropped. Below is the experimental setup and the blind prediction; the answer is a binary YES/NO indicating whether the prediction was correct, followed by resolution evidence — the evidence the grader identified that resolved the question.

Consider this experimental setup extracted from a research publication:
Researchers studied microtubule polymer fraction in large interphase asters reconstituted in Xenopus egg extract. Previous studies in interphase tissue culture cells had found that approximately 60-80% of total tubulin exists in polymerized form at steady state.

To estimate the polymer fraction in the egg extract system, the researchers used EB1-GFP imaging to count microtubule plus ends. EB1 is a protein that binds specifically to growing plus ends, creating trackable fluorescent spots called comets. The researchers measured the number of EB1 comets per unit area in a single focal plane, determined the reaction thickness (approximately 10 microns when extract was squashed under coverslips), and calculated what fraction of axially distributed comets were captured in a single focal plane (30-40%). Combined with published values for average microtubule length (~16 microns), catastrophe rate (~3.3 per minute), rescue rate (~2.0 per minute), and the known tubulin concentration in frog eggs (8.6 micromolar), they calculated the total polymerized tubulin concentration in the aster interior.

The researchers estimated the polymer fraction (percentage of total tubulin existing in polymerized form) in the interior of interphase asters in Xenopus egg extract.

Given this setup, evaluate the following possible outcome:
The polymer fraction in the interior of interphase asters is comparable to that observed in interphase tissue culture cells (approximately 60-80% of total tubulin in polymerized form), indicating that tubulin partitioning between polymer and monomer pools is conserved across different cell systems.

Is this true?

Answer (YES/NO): NO